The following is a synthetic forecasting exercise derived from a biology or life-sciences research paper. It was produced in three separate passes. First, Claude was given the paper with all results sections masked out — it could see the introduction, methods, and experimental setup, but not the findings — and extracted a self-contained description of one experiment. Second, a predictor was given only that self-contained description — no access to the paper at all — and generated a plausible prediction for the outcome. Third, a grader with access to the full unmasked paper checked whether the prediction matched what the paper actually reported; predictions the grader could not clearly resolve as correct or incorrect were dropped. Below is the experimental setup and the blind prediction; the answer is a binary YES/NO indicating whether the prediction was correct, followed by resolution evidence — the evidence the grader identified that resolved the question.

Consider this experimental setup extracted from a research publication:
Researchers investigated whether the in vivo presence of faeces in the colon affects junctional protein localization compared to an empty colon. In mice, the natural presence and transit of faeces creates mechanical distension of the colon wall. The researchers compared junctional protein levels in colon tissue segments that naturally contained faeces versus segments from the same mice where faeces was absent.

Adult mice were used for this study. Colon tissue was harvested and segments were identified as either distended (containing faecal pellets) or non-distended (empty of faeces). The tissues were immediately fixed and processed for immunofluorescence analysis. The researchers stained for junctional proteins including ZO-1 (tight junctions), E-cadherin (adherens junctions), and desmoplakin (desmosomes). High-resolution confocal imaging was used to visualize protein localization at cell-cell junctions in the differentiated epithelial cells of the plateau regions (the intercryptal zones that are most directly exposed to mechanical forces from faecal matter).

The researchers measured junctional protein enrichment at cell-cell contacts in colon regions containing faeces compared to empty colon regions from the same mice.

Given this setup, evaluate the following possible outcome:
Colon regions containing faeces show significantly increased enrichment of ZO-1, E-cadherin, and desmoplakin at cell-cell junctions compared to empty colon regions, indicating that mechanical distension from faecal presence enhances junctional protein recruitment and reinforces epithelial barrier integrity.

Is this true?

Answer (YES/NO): YES